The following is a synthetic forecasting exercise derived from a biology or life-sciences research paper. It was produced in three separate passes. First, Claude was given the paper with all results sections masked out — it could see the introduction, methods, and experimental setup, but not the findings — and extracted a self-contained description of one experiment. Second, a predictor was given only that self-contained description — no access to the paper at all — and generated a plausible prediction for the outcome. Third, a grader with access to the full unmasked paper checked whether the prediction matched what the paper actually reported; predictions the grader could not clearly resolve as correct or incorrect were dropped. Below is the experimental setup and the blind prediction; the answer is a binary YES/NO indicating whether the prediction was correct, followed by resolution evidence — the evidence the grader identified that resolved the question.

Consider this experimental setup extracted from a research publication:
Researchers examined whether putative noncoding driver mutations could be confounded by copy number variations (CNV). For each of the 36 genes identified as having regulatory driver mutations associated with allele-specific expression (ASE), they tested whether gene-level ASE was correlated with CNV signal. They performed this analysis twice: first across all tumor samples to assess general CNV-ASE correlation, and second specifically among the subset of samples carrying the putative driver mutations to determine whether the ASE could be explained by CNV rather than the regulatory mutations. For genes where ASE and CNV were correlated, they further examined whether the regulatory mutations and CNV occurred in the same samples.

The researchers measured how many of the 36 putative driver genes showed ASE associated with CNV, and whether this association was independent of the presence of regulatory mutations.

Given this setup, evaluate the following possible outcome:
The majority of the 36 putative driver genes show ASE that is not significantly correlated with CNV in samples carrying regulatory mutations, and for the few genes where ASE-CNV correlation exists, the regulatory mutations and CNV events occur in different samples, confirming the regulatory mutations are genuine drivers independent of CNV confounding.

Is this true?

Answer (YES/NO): YES